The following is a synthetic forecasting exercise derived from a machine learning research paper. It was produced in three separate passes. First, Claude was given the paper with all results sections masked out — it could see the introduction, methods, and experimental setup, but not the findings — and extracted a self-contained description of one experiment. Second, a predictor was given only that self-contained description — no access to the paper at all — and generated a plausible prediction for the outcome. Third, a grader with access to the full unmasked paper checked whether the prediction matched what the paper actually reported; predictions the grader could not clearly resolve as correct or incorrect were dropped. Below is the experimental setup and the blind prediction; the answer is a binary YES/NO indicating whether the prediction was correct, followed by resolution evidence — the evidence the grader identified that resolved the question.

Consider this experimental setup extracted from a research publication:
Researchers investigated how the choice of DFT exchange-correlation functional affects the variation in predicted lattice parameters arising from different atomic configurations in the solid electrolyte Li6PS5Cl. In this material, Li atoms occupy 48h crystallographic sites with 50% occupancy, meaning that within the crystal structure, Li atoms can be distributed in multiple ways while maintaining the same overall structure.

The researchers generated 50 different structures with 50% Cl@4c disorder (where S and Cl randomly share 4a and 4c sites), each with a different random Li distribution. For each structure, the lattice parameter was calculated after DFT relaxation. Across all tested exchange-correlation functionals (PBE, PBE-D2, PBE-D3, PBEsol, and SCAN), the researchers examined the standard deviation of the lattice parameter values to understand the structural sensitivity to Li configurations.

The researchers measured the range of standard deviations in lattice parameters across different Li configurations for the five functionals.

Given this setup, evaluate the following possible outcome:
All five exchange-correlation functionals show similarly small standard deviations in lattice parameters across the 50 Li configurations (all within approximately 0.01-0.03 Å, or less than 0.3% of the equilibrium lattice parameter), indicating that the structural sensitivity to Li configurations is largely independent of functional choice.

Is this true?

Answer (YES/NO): NO